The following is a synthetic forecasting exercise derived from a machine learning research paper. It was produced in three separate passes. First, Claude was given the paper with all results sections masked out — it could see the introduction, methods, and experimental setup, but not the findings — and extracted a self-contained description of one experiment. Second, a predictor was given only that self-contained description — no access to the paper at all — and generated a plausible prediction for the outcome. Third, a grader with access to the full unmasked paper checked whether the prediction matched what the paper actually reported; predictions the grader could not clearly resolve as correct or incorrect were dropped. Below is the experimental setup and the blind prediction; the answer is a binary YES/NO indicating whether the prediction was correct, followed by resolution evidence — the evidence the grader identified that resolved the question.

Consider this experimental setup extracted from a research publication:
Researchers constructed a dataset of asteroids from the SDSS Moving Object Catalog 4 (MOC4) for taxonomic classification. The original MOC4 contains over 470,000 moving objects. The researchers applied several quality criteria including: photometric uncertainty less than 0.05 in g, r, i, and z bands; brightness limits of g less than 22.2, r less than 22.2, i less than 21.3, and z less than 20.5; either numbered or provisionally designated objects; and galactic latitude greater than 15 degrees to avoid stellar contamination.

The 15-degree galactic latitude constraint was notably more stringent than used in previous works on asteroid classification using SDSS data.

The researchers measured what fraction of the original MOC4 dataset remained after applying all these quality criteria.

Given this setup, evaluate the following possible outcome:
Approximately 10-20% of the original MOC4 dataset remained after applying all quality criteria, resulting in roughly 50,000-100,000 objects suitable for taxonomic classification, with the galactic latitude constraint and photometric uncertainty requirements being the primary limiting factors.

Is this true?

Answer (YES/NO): NO